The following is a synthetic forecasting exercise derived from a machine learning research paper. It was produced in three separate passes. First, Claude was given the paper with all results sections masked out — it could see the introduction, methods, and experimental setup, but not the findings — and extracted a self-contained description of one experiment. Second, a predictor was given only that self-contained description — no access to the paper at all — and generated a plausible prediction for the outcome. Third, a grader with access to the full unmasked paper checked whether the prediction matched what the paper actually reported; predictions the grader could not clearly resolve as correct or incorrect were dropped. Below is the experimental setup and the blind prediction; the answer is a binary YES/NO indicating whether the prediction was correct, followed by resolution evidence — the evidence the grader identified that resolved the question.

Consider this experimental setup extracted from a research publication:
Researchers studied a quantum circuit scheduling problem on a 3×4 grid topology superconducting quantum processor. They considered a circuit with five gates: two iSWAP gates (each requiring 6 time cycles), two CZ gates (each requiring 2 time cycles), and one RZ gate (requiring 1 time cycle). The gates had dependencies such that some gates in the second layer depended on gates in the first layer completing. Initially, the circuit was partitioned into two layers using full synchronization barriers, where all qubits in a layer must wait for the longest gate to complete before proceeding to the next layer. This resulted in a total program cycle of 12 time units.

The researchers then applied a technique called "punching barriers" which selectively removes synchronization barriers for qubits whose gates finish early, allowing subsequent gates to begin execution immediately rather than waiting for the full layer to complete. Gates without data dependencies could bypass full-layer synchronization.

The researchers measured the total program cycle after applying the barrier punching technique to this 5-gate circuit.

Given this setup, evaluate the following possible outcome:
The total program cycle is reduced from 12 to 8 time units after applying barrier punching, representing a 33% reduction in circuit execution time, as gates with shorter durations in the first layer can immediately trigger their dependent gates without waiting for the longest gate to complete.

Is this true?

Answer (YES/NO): YES